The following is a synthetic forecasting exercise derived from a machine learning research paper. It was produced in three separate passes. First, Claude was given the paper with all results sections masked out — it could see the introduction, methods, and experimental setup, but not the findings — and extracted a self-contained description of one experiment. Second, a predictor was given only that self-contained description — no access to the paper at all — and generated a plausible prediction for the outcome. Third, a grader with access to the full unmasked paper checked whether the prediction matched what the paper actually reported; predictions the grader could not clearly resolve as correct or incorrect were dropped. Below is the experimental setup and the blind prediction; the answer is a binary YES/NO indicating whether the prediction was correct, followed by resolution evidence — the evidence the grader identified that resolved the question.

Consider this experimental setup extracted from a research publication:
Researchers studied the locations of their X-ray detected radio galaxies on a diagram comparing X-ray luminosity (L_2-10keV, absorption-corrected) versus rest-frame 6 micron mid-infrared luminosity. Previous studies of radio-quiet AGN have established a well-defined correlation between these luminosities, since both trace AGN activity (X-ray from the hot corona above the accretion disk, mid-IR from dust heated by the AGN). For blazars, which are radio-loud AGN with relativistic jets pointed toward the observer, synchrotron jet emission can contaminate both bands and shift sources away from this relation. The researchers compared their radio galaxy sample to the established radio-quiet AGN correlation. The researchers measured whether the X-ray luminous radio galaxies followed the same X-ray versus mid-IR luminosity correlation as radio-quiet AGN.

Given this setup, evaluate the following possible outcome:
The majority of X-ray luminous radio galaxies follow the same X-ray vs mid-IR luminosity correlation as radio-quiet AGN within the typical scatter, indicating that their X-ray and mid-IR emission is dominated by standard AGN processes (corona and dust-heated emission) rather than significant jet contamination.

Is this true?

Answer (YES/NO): YES